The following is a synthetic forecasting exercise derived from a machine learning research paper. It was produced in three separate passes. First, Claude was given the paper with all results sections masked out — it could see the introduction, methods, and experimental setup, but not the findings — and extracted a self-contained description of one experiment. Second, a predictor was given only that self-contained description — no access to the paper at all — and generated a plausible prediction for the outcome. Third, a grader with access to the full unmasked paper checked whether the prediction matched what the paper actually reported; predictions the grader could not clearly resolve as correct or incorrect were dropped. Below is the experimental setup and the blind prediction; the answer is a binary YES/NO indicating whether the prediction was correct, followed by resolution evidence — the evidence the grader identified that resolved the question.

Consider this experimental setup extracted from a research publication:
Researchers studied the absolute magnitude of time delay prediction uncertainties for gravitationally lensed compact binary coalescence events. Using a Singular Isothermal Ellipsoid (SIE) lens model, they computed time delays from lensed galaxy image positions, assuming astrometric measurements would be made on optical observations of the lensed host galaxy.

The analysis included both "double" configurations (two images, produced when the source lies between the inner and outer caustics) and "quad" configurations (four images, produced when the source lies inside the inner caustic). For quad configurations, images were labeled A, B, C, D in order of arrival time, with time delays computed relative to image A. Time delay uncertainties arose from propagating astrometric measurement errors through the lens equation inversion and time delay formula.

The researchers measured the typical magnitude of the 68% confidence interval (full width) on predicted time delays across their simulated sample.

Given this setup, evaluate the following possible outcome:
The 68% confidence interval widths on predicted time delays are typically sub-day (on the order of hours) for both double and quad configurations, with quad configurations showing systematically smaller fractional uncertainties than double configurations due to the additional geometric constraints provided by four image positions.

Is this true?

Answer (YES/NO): NO